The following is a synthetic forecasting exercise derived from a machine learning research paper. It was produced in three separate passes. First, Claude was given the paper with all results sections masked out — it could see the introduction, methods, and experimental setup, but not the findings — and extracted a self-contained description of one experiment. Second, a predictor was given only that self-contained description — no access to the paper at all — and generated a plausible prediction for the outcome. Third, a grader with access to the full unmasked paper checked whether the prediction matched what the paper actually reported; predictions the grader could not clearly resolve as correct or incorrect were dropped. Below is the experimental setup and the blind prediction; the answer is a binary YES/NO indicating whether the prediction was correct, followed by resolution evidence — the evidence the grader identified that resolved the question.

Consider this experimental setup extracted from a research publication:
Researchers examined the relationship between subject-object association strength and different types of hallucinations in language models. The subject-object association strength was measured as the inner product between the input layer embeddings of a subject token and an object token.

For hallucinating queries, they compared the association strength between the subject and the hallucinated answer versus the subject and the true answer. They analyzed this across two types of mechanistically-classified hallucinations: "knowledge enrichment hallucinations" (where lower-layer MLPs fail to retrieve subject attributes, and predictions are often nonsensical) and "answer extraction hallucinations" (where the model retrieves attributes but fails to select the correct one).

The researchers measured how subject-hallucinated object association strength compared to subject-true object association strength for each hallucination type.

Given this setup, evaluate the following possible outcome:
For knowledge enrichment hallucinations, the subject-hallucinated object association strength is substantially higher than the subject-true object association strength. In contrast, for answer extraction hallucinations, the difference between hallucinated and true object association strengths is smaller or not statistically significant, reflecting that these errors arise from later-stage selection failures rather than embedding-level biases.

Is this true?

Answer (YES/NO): NO